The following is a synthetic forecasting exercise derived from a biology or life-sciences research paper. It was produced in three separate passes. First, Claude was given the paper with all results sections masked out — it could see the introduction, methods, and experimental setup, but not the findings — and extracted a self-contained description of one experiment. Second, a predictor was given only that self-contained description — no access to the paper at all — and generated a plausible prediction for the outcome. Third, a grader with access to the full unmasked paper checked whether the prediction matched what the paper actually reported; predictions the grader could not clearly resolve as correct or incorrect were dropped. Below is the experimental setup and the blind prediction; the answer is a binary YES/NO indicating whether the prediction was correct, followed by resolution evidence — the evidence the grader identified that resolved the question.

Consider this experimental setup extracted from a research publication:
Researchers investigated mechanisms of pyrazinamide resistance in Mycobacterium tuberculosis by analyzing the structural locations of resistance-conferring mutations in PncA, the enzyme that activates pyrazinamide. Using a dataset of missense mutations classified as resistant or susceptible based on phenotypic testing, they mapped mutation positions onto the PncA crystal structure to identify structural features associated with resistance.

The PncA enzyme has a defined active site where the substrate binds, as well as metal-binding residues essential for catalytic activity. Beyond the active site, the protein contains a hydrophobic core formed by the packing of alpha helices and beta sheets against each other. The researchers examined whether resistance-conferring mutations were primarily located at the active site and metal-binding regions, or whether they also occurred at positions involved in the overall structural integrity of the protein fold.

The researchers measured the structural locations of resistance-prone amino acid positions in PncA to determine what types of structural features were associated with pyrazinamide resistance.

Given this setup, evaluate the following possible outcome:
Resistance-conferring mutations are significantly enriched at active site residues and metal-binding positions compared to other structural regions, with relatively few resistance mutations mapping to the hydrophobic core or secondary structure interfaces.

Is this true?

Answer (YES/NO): NO